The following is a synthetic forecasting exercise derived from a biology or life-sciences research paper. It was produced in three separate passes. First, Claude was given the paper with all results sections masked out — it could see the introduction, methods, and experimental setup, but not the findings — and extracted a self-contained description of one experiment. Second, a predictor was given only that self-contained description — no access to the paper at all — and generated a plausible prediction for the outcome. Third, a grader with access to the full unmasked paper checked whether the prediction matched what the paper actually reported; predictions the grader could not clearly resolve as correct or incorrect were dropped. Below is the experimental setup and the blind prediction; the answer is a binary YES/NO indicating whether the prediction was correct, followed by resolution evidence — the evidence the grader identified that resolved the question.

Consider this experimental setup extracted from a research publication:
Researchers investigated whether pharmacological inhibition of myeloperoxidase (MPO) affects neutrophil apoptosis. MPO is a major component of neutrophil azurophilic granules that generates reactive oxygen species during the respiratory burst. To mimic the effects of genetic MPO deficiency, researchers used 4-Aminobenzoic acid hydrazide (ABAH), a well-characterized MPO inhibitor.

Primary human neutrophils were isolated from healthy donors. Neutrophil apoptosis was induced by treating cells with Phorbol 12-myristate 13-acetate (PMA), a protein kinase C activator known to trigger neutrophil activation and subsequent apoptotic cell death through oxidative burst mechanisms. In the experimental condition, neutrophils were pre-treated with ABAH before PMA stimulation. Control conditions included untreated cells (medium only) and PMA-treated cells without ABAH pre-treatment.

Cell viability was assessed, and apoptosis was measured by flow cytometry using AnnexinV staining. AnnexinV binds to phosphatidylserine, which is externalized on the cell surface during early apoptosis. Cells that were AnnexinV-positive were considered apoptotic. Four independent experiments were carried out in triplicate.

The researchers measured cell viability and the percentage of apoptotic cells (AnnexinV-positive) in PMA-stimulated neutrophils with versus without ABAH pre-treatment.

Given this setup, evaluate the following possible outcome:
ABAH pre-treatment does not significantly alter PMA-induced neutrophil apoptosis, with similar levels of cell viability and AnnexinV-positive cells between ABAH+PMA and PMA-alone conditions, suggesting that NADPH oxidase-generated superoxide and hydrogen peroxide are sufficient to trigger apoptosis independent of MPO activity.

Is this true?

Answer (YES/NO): NO